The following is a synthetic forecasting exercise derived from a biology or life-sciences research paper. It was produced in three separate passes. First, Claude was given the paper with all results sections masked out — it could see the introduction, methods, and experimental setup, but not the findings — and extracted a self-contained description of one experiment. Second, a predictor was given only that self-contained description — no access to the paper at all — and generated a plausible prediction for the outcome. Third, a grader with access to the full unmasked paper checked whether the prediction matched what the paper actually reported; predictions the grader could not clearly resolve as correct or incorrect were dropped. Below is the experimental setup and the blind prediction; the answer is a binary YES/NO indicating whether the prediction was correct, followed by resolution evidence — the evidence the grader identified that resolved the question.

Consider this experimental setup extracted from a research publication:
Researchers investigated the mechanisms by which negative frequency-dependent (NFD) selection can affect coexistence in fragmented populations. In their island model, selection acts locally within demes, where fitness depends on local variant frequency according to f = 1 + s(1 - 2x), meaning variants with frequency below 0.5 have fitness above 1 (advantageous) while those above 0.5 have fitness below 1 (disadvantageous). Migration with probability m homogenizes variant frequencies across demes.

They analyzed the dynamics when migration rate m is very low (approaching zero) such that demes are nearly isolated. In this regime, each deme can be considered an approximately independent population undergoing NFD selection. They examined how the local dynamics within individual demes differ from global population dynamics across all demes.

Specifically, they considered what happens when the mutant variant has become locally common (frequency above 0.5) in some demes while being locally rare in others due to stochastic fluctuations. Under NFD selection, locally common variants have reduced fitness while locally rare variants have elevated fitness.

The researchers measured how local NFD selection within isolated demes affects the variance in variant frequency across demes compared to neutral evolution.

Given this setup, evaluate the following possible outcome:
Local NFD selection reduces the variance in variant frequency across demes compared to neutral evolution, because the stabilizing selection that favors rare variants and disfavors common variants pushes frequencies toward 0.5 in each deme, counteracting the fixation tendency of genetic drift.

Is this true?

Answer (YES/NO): NO